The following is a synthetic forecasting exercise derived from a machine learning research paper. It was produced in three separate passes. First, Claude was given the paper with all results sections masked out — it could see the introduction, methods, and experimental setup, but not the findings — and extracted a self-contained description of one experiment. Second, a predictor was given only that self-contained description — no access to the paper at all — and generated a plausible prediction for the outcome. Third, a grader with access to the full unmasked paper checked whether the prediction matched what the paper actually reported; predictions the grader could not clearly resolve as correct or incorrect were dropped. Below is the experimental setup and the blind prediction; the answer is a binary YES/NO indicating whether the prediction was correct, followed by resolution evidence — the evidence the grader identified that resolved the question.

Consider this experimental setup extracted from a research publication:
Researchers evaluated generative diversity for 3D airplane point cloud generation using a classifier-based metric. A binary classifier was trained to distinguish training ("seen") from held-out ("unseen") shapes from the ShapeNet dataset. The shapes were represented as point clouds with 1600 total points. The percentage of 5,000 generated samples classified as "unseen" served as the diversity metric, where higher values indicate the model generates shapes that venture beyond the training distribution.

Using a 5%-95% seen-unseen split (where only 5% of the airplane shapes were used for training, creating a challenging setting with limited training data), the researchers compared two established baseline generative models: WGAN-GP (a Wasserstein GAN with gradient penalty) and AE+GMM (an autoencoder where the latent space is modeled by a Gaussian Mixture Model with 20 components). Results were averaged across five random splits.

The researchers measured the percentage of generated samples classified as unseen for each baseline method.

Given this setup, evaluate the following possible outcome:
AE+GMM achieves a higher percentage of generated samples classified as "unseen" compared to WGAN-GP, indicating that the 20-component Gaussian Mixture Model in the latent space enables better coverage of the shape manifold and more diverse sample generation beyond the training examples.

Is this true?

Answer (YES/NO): NO